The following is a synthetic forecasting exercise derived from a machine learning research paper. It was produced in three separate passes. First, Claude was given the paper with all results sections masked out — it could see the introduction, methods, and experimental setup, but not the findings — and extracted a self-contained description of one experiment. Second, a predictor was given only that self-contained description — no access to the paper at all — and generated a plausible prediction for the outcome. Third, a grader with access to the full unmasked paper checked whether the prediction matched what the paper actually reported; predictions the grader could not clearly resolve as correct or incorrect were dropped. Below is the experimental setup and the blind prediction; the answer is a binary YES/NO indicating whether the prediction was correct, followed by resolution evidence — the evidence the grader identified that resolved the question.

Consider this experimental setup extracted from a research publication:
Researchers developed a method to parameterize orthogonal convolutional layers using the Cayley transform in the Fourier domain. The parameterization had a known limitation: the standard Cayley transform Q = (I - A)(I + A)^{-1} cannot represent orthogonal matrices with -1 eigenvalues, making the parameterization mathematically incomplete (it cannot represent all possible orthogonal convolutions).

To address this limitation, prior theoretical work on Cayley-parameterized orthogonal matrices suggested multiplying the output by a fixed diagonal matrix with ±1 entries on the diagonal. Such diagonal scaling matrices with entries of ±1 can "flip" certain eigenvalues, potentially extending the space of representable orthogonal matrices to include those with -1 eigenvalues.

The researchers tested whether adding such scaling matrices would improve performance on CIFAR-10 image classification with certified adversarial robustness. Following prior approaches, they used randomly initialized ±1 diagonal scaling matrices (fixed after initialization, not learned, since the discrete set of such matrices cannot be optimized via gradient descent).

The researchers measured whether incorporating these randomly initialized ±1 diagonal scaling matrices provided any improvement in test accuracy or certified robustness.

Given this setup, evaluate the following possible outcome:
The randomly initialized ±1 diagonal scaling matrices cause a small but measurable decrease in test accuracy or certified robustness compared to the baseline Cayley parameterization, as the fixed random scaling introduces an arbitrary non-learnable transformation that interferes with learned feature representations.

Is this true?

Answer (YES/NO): NO